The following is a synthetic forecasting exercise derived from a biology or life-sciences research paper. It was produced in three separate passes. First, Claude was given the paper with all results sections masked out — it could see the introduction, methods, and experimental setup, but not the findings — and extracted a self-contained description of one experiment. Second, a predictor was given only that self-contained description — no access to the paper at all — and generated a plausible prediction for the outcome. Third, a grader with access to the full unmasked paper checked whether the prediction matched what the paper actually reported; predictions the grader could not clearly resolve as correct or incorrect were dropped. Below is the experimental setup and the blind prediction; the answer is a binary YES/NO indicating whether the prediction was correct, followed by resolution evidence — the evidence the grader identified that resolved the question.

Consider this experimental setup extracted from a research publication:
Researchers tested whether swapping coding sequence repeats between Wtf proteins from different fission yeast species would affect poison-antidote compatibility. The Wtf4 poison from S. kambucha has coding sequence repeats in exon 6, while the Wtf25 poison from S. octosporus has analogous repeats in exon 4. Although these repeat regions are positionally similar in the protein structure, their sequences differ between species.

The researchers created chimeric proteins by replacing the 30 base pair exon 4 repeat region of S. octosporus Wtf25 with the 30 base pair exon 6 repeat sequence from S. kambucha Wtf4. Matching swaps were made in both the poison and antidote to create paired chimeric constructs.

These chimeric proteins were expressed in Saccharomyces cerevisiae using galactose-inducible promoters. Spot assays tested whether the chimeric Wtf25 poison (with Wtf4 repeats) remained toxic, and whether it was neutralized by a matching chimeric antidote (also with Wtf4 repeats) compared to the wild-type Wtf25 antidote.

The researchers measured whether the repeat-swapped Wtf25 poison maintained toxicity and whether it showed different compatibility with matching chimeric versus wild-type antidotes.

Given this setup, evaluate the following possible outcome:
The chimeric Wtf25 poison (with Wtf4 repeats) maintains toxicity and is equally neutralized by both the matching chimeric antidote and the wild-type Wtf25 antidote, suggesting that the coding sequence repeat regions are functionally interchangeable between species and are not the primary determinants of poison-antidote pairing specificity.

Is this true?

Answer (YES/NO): NO